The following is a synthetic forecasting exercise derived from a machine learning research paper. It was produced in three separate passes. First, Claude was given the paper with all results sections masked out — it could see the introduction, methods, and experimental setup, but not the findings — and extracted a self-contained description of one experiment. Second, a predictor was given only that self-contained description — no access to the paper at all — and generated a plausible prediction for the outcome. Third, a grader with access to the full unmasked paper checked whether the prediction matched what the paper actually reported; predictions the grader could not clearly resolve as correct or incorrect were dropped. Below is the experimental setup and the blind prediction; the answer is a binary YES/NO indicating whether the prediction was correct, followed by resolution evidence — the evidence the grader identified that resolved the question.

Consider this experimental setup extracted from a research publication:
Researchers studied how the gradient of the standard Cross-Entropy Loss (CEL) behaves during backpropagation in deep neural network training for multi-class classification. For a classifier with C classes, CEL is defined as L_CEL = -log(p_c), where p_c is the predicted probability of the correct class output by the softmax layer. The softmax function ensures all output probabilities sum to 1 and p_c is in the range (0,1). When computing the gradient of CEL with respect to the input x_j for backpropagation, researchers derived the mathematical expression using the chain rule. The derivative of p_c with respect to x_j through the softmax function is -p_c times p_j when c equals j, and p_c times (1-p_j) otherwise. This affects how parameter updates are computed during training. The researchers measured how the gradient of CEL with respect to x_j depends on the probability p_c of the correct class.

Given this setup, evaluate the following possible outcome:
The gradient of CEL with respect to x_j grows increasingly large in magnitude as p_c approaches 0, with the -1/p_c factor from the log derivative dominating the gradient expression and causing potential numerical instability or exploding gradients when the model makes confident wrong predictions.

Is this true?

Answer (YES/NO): NO